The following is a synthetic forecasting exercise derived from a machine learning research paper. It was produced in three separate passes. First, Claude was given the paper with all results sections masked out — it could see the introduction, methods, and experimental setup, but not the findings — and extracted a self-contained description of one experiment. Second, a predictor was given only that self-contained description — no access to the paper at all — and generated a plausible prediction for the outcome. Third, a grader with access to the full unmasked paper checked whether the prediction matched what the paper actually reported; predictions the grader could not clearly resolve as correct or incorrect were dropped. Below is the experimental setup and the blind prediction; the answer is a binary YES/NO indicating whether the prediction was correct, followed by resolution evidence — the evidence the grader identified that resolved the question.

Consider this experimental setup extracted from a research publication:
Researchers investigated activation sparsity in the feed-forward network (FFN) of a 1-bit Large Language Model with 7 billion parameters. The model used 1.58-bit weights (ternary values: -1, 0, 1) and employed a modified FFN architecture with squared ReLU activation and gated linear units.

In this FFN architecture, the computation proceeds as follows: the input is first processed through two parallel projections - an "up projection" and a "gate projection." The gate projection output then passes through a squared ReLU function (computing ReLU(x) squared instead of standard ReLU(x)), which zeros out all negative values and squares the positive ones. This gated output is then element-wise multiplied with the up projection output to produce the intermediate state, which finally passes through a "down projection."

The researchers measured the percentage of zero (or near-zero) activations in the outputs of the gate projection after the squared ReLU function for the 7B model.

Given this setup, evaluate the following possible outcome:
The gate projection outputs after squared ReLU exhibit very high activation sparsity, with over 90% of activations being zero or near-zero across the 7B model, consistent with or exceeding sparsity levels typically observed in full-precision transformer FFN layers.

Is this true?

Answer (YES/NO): NO